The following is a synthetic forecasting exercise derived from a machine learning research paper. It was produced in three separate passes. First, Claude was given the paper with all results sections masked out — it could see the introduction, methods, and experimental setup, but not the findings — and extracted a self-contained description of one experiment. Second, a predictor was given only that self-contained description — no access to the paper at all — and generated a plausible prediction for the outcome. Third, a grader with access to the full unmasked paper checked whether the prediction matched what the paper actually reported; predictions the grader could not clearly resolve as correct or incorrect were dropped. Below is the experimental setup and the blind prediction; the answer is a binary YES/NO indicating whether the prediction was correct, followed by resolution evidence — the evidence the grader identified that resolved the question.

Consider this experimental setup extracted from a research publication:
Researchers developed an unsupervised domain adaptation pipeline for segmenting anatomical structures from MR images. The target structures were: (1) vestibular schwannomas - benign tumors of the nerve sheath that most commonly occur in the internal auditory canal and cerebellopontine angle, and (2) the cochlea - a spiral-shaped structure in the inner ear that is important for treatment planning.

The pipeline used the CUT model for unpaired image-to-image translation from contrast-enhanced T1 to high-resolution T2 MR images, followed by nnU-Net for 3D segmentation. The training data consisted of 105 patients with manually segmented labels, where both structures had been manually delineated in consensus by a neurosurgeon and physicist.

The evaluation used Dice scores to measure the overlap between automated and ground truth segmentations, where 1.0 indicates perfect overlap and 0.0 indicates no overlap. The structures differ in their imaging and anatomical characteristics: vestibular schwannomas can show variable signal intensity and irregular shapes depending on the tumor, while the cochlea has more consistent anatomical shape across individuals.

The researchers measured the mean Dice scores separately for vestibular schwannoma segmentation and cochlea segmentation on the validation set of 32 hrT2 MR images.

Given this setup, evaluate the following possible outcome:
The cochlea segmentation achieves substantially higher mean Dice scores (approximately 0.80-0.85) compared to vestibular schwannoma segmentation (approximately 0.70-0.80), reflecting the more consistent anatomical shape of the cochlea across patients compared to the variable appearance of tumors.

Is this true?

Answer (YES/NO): NO